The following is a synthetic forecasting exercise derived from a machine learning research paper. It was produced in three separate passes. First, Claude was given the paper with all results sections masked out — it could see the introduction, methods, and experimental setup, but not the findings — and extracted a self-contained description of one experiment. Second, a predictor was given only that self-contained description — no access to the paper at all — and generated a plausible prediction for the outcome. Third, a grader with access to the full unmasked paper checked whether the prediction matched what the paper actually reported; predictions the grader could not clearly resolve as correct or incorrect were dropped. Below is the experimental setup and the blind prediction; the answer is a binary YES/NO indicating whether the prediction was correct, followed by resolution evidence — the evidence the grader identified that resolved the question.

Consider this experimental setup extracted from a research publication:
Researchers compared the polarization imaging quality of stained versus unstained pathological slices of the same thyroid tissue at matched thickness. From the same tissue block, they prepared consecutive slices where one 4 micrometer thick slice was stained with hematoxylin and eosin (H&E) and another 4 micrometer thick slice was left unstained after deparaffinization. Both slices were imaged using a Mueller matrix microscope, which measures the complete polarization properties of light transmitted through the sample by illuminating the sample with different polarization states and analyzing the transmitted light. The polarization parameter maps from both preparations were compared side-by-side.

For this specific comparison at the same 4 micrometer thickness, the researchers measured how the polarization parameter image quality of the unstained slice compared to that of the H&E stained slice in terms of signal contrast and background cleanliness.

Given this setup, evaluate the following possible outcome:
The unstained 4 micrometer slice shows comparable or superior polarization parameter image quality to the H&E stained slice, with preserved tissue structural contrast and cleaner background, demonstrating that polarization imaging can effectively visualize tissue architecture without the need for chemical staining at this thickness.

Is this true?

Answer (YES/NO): NO